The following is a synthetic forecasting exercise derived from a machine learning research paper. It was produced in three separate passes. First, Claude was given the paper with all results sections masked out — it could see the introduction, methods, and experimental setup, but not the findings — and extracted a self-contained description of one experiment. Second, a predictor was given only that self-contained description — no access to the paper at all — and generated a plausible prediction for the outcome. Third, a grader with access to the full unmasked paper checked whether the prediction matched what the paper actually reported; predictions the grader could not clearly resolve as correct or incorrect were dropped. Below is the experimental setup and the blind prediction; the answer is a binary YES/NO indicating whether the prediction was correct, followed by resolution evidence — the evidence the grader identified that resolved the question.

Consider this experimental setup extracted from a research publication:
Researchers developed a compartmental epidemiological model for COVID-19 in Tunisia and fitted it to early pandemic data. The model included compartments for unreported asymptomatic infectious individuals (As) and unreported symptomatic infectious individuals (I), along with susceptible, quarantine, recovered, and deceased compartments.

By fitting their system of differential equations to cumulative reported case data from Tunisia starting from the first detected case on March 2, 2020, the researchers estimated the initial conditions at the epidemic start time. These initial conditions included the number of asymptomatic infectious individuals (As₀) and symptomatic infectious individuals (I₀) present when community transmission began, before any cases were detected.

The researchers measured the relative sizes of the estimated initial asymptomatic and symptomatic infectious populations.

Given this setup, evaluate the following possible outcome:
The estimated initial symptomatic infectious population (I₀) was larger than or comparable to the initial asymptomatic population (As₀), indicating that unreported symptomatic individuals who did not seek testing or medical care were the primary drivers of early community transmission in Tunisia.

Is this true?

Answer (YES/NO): NO